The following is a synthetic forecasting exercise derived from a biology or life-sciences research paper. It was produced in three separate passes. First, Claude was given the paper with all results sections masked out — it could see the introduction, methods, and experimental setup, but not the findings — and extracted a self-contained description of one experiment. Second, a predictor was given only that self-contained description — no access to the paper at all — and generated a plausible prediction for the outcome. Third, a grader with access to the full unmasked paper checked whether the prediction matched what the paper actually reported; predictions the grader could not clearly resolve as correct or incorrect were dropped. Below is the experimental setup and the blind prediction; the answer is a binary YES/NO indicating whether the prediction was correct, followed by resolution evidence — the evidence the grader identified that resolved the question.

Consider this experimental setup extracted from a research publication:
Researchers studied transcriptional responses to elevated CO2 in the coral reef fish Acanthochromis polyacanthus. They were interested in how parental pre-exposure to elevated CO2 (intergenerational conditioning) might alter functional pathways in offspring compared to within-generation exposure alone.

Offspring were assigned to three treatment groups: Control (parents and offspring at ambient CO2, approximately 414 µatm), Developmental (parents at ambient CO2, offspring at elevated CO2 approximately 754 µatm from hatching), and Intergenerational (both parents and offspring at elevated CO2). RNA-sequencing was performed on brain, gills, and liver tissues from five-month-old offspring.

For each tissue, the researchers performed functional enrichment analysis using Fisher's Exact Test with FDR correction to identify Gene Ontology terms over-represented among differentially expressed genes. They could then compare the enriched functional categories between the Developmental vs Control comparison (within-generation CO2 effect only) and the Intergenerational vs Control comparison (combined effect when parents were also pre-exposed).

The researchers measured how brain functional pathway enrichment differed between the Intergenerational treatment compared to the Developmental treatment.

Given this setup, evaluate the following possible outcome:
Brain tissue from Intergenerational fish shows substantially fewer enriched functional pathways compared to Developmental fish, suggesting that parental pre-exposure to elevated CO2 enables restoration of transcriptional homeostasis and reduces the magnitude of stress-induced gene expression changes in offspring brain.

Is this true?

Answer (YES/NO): NO